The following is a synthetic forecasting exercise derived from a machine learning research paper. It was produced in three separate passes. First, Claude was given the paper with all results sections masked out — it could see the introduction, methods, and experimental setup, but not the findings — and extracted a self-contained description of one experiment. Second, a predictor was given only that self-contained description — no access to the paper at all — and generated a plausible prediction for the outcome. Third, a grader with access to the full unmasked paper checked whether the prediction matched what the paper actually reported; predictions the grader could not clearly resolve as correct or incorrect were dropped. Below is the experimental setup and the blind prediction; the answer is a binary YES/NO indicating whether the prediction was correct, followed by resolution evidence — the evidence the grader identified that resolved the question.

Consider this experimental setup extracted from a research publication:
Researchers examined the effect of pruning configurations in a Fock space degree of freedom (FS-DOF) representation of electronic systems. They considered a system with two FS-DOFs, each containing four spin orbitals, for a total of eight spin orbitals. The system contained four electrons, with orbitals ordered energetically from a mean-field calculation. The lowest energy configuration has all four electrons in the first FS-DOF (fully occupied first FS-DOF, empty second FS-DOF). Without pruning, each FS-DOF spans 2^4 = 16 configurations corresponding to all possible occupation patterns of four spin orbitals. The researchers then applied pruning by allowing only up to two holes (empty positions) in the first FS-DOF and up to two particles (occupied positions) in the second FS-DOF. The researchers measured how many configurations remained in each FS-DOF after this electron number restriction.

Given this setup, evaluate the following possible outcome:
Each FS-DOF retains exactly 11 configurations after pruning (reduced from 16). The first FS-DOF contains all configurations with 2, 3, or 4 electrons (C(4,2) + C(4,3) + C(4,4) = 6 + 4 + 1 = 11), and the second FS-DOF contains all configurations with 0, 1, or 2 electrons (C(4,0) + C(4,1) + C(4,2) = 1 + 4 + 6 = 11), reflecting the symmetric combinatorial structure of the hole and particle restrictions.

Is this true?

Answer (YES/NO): YES